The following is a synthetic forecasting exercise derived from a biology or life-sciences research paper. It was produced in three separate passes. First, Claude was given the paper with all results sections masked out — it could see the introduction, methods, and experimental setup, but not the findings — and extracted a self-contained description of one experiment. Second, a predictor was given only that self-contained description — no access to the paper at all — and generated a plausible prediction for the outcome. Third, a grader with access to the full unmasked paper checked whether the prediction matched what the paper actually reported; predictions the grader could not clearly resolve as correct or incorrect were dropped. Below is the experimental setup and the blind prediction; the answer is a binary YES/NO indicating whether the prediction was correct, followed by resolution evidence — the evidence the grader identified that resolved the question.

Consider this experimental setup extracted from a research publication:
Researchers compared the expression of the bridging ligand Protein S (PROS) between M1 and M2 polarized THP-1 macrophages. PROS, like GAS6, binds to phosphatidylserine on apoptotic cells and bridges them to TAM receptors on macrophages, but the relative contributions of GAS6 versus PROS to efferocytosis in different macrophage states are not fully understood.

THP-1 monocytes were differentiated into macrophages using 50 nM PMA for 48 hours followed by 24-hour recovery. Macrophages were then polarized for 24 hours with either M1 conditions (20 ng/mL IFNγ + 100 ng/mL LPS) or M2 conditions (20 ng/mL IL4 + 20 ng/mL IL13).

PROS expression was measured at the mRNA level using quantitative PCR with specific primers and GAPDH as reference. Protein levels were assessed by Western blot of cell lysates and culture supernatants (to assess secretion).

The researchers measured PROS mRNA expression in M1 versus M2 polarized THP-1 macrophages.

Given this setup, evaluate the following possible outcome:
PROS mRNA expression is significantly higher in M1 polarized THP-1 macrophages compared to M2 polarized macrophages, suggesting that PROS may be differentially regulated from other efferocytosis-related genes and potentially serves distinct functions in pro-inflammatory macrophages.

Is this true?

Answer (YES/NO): NO